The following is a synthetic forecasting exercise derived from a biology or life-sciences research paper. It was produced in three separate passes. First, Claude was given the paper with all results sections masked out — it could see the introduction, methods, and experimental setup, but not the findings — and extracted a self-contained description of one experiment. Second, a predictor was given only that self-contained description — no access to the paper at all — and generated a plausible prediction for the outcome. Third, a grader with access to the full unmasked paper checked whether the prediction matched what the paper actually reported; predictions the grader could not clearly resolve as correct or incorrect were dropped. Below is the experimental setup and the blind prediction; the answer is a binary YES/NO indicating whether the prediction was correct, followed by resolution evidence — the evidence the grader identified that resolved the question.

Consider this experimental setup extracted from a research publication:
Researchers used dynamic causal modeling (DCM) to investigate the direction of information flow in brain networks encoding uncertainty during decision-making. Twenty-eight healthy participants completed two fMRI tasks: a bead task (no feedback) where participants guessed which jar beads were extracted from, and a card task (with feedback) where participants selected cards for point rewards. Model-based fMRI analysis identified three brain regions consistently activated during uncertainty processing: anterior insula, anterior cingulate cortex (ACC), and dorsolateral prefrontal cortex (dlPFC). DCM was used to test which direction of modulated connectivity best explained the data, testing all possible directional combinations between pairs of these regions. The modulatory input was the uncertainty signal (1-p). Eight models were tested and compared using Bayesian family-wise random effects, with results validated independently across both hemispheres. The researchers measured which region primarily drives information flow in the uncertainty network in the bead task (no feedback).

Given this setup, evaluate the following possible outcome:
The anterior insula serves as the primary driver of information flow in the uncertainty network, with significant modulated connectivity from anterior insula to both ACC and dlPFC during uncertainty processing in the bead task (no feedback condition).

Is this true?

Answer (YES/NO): YES